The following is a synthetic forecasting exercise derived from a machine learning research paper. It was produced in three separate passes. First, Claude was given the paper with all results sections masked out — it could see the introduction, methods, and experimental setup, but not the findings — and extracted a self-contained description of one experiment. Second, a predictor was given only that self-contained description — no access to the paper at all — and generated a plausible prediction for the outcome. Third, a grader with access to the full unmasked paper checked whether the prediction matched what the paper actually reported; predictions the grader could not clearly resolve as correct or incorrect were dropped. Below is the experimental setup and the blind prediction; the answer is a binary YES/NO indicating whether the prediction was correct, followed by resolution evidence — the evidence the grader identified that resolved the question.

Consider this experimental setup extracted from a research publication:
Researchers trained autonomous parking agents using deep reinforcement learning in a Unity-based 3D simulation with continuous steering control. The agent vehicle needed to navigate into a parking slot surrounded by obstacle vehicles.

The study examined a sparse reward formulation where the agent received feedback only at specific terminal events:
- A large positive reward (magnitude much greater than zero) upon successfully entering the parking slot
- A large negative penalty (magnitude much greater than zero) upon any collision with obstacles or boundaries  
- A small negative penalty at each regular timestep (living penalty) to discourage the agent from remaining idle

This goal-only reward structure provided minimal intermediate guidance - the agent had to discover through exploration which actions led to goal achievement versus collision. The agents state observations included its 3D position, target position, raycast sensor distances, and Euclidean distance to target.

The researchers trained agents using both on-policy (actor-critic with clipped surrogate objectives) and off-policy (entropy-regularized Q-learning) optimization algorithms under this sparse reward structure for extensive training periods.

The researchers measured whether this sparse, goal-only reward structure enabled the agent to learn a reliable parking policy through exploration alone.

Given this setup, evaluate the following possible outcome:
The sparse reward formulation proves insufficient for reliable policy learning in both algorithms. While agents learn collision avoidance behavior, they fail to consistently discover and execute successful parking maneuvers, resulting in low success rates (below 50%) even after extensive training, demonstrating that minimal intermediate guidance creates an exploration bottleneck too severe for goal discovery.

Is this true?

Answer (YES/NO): NO